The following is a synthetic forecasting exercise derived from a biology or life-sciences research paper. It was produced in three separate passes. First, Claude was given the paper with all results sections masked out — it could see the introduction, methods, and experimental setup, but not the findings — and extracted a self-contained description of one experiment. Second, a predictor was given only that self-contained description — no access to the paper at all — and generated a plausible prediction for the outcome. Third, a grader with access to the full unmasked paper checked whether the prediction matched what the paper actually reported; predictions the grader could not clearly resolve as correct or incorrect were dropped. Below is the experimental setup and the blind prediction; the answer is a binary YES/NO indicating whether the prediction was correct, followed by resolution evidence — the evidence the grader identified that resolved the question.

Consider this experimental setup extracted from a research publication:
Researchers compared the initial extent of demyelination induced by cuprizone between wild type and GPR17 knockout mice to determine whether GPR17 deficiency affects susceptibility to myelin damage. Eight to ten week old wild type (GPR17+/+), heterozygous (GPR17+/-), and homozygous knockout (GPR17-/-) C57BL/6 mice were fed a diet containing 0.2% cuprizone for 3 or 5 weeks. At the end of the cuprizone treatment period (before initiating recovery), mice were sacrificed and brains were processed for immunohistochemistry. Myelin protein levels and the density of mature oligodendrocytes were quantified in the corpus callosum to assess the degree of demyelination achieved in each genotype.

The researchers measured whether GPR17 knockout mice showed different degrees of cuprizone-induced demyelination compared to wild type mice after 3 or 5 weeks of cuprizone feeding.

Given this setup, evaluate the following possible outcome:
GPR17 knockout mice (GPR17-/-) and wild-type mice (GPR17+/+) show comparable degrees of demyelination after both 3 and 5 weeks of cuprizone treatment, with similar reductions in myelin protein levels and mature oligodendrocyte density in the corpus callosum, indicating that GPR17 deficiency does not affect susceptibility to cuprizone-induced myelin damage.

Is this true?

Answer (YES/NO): YES